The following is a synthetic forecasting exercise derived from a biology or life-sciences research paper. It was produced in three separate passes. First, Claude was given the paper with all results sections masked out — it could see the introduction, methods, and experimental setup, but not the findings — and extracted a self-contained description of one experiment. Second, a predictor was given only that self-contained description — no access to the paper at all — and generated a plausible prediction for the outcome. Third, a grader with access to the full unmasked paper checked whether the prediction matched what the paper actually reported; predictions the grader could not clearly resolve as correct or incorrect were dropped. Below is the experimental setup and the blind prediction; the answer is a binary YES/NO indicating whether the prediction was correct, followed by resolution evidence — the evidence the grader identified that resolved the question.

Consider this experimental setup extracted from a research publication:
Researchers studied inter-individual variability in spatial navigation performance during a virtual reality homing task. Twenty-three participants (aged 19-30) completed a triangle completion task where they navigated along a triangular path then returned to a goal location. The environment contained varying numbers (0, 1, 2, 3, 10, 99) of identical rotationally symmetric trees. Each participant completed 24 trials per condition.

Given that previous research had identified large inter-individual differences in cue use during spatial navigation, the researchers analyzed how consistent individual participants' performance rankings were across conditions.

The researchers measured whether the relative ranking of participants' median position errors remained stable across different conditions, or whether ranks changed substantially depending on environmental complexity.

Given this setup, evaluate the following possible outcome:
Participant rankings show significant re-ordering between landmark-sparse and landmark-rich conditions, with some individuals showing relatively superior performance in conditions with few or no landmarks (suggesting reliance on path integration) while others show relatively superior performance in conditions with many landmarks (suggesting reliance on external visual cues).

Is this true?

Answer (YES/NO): YES